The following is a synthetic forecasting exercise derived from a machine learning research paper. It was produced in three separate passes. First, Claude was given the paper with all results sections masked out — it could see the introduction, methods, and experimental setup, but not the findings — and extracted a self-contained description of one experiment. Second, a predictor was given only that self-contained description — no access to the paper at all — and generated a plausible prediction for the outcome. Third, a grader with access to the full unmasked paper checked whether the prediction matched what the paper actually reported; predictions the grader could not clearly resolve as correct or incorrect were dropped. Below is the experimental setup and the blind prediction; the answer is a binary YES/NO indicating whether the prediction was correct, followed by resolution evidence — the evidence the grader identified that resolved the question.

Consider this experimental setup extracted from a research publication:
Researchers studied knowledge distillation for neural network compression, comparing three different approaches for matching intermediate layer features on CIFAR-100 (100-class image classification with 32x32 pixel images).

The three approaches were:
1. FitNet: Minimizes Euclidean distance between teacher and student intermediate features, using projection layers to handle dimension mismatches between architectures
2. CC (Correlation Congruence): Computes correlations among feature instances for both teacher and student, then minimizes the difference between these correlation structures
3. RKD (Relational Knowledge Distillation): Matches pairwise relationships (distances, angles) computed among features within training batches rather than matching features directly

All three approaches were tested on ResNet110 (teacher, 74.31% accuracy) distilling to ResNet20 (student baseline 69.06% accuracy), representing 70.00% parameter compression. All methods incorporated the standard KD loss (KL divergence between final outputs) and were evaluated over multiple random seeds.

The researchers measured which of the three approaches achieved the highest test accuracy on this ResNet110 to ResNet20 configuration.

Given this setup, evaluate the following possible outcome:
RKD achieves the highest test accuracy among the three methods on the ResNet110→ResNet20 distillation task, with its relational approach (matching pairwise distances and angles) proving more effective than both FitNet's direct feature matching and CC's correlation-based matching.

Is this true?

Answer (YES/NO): NO